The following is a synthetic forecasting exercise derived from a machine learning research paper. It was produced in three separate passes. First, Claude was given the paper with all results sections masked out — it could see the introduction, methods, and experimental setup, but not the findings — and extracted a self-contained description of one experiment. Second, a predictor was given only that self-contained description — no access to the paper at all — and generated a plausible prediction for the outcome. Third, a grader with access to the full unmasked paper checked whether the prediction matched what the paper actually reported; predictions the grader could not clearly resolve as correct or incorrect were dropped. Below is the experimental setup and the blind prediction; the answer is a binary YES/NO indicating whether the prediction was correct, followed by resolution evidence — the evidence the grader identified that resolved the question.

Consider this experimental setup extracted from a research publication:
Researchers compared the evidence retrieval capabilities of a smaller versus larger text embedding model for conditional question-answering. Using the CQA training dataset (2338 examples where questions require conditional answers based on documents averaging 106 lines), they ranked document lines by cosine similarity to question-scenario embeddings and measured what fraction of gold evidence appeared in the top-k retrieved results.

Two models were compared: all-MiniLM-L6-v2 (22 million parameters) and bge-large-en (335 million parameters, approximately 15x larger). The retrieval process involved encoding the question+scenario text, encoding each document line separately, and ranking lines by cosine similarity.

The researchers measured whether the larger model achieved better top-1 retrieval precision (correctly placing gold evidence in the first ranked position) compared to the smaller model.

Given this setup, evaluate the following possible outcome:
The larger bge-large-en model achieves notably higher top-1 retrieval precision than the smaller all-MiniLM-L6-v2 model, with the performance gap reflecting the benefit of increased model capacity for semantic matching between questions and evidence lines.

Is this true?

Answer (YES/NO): NO